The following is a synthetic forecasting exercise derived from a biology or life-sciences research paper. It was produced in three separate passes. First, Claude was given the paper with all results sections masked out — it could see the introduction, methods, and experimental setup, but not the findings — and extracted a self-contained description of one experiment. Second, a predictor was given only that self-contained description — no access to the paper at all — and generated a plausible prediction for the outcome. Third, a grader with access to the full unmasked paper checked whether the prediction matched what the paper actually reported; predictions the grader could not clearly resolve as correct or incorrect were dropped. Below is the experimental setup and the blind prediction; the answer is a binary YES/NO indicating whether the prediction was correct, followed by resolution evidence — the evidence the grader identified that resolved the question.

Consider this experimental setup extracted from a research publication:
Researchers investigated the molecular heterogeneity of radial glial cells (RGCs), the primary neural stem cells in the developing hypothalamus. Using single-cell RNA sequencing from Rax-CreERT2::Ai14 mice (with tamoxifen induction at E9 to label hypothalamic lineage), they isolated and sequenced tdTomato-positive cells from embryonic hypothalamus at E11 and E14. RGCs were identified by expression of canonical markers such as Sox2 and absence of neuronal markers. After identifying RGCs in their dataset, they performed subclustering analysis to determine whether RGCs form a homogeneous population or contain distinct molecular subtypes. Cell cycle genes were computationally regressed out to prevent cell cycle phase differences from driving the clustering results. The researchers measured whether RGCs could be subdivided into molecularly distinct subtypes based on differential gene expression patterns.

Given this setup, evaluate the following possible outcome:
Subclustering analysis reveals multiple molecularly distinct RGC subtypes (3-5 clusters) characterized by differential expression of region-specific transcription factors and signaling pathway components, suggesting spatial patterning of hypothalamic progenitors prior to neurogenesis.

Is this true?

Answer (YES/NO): NO